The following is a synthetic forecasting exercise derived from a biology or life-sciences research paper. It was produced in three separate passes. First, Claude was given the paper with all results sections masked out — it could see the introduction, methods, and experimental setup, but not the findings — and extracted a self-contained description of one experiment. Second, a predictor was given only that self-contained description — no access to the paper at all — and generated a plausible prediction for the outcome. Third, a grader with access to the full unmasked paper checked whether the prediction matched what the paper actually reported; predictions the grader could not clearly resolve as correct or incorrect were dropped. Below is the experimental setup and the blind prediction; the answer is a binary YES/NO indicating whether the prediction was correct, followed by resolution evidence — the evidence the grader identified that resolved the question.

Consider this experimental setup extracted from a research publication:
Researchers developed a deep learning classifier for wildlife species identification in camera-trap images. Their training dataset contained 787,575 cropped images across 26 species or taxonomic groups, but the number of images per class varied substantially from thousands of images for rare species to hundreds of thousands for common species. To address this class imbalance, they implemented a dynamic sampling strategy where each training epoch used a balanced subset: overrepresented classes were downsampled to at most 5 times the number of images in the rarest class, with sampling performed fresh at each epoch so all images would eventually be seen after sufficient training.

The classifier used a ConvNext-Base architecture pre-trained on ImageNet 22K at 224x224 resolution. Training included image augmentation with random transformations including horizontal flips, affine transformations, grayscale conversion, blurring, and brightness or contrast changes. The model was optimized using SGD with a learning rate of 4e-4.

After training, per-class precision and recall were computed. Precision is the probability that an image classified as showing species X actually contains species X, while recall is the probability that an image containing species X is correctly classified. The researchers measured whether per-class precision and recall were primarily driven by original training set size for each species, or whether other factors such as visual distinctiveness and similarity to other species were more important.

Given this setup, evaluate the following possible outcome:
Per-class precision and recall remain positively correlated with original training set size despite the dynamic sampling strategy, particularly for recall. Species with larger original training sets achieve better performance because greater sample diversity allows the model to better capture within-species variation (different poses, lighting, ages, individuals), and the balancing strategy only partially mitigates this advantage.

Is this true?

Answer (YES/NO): NO